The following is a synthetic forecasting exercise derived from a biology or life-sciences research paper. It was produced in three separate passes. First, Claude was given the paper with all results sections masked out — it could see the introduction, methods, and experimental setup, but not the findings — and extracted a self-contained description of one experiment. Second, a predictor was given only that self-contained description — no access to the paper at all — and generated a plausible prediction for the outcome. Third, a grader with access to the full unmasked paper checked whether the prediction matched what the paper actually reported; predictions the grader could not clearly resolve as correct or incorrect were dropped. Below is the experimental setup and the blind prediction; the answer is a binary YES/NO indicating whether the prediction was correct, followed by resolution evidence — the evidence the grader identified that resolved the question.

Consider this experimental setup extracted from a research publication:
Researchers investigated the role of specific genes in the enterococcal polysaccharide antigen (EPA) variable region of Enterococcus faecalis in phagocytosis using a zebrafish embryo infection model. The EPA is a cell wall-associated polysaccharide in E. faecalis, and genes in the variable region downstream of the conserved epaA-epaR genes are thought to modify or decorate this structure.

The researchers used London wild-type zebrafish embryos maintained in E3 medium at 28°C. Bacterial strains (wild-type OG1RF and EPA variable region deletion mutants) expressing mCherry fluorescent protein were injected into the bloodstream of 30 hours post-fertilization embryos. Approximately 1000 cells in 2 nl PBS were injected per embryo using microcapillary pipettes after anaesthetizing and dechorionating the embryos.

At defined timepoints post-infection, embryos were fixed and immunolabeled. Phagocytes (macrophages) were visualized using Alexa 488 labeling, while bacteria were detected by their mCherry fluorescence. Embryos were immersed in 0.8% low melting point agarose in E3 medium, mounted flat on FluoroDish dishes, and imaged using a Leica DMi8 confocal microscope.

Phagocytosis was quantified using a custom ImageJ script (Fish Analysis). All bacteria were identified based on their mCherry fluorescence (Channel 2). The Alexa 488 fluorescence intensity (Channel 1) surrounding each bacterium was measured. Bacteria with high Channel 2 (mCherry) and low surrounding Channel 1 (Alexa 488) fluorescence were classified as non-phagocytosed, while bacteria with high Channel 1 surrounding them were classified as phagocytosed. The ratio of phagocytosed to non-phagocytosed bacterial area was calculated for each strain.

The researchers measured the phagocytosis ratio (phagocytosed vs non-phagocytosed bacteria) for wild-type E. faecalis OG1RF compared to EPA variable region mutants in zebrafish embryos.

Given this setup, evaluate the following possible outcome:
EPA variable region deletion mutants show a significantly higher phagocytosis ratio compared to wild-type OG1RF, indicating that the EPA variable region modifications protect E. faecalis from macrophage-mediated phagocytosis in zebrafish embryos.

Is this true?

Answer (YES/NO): YES